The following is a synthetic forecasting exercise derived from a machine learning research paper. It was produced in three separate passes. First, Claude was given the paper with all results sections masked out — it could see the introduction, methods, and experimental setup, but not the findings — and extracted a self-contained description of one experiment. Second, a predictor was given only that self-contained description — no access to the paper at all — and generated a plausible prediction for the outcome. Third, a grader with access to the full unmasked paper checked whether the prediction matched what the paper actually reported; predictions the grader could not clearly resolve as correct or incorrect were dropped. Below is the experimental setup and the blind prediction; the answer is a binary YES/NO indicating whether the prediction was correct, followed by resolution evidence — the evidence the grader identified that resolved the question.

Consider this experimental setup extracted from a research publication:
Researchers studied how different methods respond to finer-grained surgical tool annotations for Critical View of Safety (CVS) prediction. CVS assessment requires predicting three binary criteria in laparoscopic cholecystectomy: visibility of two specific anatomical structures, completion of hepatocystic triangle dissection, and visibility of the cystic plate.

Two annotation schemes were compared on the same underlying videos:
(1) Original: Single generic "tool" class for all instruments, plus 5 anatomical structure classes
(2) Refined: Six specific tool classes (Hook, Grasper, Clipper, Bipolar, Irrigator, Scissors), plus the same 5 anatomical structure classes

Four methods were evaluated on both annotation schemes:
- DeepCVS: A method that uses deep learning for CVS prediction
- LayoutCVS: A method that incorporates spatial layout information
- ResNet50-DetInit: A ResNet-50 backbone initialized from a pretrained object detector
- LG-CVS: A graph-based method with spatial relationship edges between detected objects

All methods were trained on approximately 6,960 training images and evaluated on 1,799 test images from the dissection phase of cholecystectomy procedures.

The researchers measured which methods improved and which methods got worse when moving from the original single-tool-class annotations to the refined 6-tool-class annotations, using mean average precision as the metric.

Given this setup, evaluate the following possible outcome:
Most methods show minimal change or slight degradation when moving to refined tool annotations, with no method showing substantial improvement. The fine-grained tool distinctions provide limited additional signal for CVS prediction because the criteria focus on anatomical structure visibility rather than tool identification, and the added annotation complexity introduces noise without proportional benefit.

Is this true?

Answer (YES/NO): NO